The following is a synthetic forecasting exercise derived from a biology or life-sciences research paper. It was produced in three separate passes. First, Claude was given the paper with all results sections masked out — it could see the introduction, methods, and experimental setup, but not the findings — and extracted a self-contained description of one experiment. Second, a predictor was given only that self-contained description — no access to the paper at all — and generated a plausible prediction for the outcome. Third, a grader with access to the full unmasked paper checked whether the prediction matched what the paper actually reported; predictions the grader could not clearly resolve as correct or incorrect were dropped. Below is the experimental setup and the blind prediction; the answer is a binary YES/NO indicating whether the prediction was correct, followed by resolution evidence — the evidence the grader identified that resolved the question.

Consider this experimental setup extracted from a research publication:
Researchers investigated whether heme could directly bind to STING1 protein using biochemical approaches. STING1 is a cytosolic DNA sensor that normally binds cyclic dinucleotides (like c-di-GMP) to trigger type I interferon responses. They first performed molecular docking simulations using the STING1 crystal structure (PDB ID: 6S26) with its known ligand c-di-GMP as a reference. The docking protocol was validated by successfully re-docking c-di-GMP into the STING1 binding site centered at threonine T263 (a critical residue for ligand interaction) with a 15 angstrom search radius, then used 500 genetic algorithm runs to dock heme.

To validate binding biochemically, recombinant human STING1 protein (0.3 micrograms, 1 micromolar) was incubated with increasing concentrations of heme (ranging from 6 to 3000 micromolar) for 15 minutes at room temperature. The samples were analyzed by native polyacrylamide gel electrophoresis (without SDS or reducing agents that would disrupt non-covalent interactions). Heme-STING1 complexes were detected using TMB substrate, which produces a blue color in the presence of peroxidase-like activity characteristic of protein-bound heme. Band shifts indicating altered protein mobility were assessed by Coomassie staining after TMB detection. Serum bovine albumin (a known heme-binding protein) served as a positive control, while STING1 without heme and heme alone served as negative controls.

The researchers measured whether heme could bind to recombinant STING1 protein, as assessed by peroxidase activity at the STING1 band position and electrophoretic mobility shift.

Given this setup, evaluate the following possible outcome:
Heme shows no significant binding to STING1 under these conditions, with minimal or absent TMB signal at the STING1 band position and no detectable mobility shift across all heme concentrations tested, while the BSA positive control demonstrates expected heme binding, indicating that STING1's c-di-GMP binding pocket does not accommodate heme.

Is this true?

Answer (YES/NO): NO